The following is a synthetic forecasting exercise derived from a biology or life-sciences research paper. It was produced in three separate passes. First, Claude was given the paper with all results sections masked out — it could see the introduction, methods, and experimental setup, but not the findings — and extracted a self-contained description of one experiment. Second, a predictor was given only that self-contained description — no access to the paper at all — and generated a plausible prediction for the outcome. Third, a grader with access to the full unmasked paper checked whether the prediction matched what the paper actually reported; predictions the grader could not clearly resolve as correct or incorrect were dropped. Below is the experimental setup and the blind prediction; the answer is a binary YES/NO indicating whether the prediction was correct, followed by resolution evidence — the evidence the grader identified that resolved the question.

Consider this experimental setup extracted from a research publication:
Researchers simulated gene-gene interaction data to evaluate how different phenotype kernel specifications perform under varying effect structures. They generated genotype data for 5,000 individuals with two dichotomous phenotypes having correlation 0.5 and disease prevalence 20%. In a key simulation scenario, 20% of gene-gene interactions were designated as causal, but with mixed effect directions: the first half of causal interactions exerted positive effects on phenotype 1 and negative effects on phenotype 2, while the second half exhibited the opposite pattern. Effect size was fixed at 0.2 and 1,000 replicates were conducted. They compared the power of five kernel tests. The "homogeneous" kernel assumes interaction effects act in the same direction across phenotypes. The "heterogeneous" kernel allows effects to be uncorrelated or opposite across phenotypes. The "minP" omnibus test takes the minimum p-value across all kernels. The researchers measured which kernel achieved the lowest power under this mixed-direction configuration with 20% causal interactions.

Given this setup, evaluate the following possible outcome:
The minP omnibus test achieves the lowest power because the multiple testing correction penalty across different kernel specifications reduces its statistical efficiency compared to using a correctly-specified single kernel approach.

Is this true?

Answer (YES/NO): NO